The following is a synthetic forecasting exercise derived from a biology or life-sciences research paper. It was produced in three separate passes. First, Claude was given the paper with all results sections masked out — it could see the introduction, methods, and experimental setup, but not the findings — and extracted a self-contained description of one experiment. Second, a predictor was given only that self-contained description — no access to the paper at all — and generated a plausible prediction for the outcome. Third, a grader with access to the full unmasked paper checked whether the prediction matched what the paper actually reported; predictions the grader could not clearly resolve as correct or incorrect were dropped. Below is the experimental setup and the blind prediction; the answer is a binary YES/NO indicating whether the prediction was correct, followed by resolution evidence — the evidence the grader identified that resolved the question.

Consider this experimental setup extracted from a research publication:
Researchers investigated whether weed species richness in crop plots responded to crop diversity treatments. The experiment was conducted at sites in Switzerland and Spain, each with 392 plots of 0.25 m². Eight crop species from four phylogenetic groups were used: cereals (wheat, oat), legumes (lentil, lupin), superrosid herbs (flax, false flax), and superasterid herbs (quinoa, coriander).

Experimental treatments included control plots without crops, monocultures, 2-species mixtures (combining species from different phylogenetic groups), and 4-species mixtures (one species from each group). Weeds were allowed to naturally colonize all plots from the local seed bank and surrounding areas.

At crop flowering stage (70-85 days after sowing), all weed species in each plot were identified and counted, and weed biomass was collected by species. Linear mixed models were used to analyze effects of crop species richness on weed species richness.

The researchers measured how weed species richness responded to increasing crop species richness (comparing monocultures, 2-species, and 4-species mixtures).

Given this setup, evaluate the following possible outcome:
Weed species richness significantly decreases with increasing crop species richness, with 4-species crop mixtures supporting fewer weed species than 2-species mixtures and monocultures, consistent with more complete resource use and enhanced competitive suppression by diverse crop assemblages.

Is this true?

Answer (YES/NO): NO